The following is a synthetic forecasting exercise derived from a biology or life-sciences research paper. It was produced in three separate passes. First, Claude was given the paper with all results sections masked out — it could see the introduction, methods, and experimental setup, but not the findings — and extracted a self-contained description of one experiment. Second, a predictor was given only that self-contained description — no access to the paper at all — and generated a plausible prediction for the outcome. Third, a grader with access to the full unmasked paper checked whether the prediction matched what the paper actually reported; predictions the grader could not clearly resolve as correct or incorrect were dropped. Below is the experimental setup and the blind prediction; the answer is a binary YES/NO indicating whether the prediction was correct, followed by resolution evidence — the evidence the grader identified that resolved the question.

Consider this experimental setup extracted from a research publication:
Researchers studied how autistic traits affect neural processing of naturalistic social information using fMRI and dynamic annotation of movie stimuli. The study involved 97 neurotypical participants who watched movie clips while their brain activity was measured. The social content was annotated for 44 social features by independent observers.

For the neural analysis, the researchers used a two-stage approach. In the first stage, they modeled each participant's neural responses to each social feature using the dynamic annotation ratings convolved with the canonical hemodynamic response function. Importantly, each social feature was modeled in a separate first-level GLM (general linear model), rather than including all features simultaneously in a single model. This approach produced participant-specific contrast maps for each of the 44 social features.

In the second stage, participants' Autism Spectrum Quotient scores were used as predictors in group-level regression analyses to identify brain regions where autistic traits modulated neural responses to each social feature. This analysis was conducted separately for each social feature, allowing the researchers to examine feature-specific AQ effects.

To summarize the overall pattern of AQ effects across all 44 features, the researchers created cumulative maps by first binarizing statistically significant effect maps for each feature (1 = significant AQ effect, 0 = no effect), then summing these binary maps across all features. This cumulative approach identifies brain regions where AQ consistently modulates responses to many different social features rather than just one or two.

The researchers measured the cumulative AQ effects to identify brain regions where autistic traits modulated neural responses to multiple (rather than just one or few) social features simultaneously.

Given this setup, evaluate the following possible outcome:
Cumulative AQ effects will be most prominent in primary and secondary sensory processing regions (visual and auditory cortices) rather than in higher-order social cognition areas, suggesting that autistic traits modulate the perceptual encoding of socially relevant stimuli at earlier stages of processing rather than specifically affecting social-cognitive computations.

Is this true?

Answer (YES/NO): NO